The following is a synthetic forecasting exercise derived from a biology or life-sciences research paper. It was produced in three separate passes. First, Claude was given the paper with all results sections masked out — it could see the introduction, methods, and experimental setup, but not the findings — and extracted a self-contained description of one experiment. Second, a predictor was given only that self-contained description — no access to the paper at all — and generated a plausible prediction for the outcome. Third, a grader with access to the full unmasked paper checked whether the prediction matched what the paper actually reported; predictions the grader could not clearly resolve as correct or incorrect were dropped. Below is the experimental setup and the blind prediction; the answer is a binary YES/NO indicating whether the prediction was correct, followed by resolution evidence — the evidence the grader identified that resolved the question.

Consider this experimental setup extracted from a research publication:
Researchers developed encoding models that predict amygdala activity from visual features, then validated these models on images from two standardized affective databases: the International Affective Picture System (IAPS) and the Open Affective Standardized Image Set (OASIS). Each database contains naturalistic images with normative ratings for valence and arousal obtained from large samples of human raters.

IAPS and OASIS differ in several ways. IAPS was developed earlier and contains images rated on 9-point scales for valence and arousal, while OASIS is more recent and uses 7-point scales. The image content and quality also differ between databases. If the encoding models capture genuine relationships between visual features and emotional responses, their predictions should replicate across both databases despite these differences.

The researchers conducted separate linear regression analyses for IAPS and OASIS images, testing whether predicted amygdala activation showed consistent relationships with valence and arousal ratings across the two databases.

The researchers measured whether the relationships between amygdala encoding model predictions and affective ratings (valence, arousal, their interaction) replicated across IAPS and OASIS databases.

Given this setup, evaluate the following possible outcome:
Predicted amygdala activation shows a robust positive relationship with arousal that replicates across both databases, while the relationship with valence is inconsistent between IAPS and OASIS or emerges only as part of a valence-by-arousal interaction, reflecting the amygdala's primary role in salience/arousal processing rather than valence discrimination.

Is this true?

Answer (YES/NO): NO